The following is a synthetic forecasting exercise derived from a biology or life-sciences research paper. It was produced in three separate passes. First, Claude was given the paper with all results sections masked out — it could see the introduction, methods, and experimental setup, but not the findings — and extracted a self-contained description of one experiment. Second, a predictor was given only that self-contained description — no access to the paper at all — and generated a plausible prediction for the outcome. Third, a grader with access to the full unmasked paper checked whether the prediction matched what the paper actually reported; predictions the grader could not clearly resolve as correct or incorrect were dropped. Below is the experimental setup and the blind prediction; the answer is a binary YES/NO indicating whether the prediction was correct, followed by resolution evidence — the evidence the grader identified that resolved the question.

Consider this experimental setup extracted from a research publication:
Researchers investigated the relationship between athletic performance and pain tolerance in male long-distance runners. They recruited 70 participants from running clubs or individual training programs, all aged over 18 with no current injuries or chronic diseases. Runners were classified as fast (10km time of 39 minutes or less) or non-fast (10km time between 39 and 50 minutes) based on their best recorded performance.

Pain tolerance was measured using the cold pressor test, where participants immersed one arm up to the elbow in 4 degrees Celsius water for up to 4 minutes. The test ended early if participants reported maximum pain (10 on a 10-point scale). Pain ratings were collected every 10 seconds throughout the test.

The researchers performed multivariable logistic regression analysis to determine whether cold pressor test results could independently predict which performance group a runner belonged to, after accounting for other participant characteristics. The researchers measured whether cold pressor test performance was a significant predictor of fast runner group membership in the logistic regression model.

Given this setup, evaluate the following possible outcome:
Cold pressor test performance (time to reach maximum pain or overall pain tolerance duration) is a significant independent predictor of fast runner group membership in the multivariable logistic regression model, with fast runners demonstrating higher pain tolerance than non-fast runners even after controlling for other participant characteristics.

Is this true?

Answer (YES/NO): YES